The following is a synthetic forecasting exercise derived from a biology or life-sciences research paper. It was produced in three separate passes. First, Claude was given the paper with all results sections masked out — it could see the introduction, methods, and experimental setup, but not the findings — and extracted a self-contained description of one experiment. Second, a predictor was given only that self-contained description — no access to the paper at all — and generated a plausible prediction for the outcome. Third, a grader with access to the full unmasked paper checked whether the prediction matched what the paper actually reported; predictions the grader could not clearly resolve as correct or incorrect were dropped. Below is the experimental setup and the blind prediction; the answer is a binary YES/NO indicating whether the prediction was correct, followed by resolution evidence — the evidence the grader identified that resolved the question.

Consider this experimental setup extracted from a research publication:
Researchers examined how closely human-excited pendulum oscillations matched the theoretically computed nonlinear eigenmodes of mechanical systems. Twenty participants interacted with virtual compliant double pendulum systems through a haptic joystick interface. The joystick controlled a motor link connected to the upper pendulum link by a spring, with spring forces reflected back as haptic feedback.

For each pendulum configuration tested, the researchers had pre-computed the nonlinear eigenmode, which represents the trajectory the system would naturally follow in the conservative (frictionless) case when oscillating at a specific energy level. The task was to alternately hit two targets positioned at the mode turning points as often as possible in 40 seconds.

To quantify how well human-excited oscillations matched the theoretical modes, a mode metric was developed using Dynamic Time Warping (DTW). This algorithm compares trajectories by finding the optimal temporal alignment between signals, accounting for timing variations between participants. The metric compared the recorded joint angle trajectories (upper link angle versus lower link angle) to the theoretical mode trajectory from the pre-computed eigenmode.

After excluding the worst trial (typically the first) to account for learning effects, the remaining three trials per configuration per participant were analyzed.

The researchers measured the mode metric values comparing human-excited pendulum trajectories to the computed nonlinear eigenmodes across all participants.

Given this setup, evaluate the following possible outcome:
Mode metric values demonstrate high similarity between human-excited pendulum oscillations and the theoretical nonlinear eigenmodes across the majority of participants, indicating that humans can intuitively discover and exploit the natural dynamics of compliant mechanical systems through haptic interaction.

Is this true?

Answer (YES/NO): YES